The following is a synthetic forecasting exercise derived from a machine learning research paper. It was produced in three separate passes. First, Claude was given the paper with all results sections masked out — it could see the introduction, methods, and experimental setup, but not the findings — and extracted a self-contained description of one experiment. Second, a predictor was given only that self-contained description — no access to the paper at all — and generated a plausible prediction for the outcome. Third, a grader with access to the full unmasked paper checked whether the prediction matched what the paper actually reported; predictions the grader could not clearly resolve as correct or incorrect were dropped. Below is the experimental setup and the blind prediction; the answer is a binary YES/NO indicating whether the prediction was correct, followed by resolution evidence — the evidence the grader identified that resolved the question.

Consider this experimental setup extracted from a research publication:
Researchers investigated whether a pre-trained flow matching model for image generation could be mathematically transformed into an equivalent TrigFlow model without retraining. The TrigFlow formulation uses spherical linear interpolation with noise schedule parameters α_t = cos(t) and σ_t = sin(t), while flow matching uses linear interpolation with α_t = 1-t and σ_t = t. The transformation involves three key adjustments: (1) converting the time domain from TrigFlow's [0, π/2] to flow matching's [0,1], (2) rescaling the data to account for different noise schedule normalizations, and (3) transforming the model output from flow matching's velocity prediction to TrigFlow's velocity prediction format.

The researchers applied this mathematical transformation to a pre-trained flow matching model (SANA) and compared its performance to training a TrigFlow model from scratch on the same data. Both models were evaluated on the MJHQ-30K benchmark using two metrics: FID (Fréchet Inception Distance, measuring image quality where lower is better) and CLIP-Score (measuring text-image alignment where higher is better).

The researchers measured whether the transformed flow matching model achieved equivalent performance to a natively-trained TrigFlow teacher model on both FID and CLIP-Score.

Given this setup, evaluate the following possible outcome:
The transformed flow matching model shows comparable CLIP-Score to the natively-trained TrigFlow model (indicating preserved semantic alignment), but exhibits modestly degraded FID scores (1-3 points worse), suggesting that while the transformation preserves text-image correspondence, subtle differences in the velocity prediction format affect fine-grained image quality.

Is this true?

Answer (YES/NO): NO